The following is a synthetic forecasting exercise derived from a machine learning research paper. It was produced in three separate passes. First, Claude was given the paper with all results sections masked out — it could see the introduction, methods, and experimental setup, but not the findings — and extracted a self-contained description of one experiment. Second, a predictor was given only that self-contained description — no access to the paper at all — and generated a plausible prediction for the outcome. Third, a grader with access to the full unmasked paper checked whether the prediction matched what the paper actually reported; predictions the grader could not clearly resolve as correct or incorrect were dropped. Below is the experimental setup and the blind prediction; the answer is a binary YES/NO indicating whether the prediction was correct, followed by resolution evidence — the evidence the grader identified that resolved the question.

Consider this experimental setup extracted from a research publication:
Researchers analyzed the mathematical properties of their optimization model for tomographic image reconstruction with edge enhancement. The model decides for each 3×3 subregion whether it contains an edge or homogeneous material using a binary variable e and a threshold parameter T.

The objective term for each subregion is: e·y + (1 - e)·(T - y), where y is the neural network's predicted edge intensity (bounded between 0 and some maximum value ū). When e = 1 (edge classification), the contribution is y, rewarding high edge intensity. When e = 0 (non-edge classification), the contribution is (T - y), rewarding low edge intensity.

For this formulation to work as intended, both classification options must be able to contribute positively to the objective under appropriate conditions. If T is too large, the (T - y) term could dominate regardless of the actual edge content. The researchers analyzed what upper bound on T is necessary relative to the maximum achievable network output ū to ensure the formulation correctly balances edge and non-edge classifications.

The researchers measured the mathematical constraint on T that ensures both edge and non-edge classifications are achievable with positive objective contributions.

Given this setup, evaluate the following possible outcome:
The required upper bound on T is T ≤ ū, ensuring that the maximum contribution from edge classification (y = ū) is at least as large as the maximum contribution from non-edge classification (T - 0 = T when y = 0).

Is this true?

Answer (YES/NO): NO